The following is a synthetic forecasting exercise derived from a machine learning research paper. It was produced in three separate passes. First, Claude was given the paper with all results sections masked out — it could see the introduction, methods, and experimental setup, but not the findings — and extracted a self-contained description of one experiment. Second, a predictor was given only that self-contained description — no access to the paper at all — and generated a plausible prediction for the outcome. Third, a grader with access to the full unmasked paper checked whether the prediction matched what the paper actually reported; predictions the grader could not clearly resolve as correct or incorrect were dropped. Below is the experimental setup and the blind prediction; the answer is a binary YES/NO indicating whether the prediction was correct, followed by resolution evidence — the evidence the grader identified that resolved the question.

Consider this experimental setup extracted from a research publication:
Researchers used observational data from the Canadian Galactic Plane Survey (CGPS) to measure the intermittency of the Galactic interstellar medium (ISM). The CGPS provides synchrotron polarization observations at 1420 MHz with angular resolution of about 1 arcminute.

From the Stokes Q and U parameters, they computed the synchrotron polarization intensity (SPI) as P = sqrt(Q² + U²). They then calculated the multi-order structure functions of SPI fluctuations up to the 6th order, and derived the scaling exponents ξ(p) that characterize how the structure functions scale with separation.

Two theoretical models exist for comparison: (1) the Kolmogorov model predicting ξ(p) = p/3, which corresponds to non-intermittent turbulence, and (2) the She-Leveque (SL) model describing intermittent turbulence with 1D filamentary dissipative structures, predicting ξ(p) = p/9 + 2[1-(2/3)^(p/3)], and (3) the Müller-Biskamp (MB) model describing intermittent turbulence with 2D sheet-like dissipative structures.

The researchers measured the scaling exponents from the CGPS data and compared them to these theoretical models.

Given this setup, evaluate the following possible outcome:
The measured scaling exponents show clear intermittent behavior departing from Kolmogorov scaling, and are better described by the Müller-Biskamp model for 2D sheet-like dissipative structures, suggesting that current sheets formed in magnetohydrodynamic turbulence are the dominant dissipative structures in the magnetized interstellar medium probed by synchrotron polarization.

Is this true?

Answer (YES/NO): NO